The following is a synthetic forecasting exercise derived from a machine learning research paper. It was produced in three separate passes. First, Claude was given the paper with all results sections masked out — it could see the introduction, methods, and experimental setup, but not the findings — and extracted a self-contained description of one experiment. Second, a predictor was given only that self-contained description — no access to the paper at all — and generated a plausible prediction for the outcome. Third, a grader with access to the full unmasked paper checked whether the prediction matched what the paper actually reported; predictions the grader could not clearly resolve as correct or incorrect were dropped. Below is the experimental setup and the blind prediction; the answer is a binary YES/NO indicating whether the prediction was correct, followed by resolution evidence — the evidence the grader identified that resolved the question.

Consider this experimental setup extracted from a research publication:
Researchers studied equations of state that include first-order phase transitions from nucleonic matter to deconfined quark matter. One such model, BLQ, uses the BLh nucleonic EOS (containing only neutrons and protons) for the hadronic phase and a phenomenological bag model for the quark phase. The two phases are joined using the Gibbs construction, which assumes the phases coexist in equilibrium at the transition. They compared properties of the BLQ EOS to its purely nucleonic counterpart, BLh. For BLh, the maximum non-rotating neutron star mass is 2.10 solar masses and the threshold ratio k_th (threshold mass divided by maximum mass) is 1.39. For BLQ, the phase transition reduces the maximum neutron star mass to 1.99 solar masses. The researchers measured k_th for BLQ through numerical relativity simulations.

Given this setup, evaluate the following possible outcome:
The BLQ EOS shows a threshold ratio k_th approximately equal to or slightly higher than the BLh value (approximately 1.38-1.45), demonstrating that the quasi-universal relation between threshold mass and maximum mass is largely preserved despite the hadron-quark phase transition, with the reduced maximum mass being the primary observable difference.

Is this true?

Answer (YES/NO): YES